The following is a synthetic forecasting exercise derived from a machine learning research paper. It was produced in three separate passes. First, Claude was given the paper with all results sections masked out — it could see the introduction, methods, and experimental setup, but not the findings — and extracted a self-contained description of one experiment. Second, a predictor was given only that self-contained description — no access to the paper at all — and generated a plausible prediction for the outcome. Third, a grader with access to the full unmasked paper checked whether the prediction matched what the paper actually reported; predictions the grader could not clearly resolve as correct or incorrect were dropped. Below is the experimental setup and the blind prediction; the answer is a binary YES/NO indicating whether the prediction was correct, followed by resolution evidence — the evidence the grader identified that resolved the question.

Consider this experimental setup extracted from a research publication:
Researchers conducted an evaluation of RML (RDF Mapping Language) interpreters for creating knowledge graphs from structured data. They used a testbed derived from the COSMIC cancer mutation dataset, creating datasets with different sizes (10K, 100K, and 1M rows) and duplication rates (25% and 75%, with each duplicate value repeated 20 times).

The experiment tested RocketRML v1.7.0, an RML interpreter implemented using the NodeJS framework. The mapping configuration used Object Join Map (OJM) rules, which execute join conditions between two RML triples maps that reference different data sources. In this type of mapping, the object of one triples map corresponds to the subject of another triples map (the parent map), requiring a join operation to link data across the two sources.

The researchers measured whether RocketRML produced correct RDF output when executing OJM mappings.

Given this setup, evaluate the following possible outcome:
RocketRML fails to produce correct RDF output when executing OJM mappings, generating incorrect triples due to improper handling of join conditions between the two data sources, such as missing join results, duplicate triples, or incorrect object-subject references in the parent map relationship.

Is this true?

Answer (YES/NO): YES